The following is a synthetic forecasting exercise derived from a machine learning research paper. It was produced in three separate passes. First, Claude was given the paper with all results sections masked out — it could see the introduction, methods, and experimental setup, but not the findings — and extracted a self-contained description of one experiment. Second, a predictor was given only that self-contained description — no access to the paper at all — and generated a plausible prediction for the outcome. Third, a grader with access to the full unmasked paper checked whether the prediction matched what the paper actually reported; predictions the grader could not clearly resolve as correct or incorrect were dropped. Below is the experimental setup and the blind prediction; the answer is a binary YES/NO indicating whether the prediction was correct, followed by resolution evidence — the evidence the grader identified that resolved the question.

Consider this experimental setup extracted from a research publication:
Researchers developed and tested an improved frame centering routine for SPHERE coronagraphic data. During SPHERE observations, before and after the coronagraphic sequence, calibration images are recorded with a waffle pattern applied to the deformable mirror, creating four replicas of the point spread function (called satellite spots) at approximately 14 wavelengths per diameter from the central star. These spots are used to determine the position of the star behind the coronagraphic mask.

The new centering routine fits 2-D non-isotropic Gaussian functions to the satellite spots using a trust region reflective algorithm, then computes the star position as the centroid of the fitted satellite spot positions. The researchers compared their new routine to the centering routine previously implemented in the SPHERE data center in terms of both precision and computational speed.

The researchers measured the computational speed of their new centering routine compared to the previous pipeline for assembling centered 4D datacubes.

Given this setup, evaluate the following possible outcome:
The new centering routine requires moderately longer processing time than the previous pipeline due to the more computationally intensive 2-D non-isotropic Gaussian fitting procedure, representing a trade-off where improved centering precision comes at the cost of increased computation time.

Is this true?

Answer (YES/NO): NO